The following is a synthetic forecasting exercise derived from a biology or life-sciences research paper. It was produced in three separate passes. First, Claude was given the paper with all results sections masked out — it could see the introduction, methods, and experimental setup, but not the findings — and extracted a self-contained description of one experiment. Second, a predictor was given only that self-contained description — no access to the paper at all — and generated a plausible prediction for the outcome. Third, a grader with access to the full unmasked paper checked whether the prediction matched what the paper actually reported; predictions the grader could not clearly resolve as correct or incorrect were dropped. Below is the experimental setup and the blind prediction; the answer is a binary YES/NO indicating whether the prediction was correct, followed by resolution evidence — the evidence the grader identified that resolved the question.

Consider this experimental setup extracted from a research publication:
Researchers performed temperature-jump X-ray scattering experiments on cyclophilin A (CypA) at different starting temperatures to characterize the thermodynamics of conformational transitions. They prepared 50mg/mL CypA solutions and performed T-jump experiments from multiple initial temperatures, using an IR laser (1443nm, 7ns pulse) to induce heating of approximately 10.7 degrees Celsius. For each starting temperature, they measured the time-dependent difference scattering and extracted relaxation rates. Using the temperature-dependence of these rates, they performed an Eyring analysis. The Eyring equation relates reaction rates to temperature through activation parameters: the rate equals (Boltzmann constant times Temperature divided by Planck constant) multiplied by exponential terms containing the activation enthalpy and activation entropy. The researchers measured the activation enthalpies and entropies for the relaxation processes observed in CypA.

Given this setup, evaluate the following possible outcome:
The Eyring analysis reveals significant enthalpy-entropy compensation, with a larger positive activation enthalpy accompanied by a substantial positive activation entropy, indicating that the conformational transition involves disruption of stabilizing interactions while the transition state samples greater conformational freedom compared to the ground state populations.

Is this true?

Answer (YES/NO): YES